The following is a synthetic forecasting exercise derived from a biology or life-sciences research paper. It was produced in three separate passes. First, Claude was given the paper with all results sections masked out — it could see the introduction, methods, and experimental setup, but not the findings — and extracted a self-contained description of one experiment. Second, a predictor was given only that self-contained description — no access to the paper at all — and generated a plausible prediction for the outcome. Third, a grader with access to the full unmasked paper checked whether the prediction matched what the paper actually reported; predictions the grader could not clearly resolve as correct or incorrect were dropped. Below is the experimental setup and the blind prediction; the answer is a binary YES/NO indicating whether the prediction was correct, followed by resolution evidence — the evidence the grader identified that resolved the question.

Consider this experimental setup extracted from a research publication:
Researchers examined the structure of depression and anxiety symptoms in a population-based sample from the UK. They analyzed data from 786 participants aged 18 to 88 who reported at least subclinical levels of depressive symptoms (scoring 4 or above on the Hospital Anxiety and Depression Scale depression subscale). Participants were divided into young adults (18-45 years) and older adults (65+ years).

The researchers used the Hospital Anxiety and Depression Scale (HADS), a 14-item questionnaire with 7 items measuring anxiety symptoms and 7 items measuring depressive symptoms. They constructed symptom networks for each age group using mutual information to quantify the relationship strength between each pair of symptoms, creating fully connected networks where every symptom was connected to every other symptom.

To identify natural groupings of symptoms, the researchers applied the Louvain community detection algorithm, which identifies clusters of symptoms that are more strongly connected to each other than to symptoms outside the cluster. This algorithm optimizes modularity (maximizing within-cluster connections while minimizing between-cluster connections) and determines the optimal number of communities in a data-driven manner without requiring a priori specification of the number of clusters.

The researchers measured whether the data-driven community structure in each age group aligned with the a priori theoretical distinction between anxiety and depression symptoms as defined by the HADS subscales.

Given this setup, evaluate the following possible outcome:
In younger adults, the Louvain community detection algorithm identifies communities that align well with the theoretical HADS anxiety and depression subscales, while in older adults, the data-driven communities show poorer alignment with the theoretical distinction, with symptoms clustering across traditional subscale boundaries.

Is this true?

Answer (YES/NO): NO